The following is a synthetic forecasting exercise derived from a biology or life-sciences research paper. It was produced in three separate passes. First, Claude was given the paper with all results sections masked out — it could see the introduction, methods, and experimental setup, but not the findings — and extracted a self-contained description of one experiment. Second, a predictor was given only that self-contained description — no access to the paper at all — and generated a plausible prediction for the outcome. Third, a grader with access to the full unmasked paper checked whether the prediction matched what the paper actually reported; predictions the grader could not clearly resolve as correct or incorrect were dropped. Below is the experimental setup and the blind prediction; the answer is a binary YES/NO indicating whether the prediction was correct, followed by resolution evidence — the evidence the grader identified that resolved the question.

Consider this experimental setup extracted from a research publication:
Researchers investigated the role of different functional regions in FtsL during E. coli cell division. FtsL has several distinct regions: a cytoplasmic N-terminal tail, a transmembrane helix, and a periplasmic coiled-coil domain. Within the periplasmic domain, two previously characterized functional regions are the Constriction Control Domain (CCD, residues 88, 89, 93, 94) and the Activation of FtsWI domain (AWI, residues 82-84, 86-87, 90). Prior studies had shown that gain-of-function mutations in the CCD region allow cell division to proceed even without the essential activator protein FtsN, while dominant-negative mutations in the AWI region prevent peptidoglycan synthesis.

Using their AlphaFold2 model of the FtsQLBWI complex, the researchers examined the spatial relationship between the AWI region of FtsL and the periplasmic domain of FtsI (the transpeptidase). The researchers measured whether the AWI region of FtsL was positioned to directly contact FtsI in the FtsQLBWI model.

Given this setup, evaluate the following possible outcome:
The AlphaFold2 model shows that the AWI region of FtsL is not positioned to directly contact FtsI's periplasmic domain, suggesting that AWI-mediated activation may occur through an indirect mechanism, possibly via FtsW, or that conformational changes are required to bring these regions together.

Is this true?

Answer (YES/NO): NO